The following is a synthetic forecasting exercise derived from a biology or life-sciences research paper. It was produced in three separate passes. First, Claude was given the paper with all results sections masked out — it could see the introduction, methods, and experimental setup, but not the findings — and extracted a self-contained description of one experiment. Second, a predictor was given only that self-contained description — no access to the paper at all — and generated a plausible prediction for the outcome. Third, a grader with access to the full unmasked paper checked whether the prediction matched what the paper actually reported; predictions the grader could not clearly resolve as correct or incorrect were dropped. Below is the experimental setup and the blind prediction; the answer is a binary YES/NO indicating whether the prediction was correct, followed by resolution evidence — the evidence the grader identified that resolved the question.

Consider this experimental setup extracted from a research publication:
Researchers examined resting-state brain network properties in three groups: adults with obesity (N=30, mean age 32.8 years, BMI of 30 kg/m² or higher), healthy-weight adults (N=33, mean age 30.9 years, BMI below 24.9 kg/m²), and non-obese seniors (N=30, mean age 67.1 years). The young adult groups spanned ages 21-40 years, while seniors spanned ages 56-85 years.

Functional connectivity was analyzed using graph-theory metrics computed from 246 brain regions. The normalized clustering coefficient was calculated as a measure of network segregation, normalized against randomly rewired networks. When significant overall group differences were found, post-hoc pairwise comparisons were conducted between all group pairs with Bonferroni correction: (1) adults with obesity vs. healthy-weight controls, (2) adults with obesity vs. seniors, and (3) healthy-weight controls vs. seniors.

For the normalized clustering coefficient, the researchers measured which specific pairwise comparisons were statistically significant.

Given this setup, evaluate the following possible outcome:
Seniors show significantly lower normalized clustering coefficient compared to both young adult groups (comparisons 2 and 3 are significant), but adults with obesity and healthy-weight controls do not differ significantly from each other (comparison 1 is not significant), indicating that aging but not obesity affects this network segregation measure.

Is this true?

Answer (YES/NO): NO